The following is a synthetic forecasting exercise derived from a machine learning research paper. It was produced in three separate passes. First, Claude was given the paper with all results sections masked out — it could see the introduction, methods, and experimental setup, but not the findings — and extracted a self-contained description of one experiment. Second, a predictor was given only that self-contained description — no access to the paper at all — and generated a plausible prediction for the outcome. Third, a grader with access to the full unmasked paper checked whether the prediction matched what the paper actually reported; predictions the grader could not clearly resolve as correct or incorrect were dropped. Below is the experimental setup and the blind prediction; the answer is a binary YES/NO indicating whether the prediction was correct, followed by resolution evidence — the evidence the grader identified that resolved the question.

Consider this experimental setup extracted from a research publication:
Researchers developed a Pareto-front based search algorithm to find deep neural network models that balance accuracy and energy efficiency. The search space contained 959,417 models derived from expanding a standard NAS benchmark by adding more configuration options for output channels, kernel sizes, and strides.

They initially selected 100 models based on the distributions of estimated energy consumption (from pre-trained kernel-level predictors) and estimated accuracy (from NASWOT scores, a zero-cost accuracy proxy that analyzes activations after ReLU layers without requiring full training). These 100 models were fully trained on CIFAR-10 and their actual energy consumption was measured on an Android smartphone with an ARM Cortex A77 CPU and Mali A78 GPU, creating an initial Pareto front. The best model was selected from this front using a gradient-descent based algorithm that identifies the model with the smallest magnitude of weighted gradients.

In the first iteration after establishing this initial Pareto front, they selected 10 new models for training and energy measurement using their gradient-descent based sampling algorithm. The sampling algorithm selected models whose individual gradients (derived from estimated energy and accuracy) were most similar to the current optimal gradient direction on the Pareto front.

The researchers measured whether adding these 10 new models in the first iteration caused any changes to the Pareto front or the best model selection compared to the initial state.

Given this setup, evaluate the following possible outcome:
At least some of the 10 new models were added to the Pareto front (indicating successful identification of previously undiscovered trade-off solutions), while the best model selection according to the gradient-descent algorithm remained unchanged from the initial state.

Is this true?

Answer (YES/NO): NO